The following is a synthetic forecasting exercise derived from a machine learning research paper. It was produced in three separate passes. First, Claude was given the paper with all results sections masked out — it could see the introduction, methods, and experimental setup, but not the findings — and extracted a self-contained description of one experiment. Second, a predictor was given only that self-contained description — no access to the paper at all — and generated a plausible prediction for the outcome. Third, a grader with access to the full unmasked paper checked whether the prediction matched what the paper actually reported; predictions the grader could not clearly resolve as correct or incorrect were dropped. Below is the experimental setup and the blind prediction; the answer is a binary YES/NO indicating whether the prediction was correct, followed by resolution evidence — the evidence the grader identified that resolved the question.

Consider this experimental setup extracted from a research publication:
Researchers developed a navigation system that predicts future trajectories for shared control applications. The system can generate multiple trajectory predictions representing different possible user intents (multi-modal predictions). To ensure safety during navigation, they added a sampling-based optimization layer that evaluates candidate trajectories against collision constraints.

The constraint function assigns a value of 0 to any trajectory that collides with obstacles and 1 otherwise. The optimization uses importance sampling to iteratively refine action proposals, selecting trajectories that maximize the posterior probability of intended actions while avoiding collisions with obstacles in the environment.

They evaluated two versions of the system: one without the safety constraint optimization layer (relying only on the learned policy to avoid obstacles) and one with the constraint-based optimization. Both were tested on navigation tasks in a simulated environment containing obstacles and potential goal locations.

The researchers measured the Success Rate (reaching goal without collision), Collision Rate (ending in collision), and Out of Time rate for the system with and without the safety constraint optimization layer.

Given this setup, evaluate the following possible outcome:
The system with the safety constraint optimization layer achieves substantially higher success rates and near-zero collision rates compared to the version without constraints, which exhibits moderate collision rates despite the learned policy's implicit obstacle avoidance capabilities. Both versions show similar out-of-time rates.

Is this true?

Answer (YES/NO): YES